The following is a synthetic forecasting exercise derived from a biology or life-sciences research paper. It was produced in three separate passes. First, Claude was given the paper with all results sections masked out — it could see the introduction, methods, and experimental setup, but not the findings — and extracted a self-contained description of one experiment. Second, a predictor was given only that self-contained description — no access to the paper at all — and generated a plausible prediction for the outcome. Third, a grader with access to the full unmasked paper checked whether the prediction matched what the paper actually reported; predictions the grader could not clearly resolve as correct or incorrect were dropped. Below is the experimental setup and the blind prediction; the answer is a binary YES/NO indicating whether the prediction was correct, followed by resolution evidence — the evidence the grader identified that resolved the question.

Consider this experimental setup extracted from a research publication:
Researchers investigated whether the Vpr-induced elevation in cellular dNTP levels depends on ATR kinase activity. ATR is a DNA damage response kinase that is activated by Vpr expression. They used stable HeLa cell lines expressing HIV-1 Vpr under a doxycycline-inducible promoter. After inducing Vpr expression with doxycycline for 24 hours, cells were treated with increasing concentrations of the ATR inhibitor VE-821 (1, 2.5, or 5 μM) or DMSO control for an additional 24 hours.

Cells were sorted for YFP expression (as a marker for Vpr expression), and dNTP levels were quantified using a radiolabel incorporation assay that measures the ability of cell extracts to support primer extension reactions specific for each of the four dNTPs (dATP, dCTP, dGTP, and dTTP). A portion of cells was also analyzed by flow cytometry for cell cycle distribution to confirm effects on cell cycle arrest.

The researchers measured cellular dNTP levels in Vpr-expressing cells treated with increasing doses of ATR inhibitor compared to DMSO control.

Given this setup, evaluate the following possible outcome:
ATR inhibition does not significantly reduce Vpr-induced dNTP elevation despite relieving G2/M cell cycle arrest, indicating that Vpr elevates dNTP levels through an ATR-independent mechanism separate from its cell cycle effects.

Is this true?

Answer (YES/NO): NO